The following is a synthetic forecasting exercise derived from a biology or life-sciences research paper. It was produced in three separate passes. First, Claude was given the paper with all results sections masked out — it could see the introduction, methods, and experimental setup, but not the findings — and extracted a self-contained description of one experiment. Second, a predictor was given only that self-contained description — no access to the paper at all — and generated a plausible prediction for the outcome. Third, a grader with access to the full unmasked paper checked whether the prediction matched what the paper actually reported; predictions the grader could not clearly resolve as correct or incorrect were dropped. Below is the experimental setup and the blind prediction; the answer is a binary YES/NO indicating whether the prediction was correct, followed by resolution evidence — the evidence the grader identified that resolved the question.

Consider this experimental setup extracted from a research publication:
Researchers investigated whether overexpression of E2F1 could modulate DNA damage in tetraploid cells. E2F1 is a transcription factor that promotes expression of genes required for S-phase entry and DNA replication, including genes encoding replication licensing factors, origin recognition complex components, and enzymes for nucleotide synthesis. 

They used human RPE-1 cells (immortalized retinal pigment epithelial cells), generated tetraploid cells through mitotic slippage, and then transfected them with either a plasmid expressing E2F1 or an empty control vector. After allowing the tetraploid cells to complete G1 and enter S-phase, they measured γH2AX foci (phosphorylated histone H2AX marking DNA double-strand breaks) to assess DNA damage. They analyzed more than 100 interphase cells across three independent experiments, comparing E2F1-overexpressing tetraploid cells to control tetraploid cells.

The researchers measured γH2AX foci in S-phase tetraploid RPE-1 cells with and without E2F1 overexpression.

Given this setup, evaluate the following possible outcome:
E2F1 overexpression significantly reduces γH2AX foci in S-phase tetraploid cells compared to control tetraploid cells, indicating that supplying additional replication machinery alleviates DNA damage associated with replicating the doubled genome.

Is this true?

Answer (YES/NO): YES